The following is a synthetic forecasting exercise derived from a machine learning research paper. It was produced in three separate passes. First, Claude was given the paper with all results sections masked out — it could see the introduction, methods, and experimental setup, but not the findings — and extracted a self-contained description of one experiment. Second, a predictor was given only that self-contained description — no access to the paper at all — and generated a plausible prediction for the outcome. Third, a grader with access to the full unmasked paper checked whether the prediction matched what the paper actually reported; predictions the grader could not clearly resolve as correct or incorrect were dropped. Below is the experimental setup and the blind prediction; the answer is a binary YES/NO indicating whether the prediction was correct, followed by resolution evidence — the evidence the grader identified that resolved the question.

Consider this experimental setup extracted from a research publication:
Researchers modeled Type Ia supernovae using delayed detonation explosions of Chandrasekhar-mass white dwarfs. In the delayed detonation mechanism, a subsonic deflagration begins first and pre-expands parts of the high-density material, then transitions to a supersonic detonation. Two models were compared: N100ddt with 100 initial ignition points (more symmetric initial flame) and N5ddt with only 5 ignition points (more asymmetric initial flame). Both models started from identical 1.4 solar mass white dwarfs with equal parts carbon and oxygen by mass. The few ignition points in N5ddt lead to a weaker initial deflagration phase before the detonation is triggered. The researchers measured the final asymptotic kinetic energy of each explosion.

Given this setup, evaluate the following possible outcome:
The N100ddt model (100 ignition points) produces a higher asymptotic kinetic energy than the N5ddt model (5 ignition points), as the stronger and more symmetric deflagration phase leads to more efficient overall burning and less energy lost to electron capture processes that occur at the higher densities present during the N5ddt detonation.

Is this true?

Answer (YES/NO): NO